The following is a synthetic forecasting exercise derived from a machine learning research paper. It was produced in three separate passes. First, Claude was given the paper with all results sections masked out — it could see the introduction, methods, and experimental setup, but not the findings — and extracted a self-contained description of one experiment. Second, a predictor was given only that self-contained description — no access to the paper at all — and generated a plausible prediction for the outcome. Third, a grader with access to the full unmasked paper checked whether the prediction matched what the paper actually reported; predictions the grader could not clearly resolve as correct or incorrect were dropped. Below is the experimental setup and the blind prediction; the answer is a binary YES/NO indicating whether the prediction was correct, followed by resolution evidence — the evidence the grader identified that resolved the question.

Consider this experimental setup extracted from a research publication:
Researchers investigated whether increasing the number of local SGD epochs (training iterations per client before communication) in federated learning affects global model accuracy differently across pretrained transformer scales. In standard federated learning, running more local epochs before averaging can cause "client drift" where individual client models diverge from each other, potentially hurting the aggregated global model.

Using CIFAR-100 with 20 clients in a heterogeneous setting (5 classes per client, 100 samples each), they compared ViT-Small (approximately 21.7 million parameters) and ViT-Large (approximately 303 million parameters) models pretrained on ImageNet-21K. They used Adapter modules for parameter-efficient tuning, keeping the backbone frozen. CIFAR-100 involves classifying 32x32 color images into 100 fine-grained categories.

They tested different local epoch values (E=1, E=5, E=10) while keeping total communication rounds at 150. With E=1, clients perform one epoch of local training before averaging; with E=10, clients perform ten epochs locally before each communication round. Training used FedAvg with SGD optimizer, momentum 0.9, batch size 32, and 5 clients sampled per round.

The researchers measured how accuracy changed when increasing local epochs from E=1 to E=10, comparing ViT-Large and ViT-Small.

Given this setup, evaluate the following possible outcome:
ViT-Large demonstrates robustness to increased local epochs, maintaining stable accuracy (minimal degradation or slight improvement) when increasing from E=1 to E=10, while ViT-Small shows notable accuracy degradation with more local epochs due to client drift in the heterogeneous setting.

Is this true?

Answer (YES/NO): YES